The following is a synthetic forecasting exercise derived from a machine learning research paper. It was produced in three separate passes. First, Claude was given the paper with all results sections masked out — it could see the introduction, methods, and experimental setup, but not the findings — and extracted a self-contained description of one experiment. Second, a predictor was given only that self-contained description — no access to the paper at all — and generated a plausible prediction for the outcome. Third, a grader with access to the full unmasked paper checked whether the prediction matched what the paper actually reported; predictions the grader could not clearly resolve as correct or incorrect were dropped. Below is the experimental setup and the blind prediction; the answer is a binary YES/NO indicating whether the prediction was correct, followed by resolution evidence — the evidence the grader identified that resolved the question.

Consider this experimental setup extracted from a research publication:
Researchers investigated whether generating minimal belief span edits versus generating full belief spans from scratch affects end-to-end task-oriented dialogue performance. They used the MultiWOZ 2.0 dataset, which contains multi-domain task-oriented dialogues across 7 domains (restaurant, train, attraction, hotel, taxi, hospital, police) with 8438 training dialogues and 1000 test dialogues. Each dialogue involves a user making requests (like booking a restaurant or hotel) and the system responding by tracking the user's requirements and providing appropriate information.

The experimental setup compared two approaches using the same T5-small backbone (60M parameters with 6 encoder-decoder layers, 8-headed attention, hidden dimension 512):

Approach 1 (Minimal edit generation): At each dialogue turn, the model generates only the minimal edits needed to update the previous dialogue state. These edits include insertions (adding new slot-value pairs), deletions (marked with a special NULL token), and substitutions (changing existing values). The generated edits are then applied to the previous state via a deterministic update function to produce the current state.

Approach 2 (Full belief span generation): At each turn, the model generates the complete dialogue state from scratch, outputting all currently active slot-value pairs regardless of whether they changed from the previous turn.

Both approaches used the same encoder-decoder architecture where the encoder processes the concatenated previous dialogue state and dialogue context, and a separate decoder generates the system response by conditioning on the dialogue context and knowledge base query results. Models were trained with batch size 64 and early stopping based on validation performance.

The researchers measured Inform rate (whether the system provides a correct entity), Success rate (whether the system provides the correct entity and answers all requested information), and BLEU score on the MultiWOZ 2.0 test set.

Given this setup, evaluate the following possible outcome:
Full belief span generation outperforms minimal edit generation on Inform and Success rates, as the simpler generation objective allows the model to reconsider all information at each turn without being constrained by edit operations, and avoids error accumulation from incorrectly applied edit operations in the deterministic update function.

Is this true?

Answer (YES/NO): NO